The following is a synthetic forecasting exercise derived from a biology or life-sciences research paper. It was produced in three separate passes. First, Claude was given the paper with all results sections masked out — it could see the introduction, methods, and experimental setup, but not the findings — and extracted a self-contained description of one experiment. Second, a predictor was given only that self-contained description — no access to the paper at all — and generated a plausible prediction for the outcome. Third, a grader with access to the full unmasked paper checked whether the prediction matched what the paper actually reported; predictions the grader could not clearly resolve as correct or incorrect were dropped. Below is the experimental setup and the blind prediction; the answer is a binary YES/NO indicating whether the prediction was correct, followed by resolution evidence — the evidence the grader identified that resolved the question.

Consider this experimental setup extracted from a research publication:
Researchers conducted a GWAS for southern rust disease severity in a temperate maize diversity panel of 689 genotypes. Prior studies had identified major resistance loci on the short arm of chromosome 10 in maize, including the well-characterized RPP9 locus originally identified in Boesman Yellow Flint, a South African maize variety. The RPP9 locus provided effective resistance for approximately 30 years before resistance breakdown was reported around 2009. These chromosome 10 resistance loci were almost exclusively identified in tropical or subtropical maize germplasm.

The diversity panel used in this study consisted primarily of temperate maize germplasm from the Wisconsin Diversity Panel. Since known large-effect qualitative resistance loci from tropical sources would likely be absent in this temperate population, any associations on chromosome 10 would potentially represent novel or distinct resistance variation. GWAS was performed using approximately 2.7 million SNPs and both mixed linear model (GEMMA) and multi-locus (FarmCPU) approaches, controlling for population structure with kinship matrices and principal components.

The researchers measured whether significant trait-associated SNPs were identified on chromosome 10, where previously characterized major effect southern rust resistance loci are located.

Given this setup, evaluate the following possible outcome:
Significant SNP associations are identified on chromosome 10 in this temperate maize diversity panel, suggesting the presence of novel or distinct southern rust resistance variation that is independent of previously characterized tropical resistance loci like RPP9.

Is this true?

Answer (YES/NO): NO